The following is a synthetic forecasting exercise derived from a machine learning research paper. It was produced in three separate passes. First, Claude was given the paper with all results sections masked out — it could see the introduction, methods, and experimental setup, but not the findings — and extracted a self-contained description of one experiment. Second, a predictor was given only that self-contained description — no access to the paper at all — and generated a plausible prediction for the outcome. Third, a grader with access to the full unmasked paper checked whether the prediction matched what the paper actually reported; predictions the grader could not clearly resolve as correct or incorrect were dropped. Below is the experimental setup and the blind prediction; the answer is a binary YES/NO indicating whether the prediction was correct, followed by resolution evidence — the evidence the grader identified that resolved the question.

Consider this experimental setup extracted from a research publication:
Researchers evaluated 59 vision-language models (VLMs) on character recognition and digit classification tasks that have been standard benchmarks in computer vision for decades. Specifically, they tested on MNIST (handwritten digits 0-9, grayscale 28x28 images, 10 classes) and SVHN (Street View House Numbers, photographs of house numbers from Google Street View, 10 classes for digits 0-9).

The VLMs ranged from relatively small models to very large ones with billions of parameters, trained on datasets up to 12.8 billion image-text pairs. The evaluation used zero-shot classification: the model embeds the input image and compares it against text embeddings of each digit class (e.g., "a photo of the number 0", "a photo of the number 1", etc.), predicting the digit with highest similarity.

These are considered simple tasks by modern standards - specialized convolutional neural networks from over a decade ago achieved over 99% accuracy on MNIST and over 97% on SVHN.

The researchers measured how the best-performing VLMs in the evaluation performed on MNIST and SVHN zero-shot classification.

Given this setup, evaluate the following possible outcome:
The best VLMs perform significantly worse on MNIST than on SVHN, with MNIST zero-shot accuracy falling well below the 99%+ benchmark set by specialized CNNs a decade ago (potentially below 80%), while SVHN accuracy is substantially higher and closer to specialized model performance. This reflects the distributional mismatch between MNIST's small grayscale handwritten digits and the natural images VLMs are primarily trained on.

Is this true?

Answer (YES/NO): NO